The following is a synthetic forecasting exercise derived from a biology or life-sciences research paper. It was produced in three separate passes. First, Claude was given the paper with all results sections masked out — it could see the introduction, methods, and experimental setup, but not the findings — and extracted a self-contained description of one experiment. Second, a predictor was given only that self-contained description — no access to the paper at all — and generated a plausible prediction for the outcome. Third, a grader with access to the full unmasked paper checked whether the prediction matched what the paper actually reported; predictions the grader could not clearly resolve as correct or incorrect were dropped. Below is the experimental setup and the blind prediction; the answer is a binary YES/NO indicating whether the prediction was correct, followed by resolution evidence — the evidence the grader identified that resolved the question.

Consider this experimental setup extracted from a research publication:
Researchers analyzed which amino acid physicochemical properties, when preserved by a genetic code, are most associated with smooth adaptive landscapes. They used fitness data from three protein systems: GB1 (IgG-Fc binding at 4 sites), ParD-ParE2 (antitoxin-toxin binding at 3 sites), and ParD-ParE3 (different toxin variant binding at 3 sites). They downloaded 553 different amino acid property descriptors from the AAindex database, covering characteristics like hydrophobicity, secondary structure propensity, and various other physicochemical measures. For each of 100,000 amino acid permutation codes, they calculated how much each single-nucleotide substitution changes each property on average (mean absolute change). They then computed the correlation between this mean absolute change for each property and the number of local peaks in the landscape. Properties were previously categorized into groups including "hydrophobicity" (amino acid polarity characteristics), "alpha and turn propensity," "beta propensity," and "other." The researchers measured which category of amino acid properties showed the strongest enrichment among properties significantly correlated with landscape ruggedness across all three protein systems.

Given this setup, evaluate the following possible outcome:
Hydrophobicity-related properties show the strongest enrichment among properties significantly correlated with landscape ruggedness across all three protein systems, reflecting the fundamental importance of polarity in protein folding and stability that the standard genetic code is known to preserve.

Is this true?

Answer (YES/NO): NO